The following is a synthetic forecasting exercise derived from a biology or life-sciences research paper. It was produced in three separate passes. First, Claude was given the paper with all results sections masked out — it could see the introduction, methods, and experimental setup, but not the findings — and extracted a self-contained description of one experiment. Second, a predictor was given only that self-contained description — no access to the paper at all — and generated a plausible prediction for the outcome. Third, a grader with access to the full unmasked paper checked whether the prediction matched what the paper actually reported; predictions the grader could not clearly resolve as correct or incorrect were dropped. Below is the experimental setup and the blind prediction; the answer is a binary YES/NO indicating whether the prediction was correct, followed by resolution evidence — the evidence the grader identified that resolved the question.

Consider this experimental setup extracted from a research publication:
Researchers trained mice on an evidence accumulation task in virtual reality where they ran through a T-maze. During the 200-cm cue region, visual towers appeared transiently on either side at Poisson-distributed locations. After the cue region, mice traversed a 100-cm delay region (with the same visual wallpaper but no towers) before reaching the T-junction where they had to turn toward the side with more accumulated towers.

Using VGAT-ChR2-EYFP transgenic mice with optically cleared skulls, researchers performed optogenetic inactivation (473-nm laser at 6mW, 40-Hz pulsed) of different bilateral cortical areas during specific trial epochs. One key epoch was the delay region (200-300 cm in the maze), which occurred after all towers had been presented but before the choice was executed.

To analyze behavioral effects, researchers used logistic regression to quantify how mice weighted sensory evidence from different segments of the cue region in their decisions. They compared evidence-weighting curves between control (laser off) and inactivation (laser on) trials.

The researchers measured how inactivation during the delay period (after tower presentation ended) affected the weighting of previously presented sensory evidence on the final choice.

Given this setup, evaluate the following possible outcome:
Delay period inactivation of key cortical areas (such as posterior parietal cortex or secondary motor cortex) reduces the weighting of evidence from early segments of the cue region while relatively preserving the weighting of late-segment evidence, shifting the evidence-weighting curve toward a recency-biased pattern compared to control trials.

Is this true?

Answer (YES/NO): NO